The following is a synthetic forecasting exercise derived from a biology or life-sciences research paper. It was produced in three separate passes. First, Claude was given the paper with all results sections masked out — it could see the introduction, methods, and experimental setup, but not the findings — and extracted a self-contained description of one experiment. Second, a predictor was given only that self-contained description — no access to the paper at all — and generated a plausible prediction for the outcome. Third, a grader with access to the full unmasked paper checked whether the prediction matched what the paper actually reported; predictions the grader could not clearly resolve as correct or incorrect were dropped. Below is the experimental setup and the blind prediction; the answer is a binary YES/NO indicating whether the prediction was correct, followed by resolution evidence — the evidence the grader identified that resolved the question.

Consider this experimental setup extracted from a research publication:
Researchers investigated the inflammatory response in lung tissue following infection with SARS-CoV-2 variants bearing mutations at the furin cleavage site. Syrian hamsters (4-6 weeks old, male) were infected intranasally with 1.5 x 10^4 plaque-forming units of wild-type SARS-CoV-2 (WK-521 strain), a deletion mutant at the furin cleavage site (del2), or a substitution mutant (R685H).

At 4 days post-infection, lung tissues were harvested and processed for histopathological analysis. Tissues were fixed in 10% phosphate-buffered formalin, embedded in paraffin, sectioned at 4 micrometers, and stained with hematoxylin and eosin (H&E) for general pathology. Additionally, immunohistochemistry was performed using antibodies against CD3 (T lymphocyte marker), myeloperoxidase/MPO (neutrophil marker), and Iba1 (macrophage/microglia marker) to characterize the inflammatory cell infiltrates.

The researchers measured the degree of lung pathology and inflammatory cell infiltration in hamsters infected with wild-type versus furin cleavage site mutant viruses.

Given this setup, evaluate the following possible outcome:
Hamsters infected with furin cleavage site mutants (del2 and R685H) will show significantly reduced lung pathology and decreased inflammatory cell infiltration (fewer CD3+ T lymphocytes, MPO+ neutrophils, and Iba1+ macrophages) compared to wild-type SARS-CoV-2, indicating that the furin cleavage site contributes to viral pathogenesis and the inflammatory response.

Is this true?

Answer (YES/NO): YES